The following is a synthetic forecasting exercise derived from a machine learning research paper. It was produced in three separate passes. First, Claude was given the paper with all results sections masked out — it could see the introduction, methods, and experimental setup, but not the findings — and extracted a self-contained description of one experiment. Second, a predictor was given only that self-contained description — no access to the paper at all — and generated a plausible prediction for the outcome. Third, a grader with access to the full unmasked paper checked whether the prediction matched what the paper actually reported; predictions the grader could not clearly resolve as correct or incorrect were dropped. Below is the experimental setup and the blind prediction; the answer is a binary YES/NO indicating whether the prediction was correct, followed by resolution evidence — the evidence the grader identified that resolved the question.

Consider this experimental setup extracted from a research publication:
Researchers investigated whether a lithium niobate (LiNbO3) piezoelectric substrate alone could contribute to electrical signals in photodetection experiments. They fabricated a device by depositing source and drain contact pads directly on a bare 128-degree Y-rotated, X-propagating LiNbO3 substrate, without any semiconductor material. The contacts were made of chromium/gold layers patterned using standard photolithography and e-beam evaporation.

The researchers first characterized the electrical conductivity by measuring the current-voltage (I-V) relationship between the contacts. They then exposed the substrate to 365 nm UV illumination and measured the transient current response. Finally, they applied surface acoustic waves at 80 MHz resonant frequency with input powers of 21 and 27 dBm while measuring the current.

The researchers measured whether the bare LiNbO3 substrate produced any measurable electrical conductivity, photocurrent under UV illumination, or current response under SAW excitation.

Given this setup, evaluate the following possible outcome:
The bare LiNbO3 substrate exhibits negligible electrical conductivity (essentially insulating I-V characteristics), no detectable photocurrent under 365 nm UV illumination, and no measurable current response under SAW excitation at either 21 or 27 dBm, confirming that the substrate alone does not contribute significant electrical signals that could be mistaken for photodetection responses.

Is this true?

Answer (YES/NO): YES